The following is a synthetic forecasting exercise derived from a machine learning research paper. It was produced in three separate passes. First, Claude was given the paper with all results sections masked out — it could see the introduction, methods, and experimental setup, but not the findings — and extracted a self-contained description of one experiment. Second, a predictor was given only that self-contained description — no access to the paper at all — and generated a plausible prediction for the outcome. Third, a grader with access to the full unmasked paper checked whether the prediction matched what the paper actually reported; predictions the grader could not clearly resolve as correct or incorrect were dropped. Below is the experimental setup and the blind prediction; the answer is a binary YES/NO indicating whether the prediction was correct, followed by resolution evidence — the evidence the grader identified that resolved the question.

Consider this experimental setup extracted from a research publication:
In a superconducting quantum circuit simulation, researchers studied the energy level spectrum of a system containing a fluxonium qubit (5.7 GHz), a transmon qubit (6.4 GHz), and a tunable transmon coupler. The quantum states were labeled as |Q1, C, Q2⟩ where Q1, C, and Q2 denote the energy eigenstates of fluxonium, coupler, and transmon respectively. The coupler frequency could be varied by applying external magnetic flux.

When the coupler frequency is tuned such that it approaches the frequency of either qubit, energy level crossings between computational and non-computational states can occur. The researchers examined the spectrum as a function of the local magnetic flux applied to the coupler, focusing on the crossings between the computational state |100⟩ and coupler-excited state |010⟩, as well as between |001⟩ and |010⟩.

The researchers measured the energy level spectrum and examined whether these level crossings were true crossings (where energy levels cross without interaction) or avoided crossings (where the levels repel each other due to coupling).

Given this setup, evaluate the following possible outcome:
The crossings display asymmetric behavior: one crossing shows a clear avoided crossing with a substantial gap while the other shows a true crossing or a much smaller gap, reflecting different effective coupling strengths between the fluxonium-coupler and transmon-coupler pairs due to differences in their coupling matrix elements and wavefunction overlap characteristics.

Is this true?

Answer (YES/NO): NO